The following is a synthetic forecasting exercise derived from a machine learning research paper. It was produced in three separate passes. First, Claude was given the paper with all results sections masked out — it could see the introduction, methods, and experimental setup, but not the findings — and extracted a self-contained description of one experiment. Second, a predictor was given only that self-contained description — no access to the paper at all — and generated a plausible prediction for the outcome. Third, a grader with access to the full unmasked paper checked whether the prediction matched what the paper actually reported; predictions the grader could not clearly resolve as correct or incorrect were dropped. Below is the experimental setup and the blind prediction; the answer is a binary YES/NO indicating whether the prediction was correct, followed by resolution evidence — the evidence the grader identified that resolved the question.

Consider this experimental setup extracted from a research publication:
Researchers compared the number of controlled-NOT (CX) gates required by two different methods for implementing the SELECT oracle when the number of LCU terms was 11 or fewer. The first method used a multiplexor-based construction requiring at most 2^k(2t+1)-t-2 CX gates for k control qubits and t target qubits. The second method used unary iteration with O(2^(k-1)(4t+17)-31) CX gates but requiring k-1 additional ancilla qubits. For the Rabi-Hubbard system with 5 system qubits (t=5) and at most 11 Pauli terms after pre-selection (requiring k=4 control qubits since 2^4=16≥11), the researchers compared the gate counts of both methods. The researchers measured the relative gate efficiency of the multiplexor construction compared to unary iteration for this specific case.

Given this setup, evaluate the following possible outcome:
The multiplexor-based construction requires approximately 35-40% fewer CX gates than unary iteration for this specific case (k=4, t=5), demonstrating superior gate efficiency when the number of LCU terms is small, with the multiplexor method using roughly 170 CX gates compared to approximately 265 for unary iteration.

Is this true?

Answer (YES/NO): NO